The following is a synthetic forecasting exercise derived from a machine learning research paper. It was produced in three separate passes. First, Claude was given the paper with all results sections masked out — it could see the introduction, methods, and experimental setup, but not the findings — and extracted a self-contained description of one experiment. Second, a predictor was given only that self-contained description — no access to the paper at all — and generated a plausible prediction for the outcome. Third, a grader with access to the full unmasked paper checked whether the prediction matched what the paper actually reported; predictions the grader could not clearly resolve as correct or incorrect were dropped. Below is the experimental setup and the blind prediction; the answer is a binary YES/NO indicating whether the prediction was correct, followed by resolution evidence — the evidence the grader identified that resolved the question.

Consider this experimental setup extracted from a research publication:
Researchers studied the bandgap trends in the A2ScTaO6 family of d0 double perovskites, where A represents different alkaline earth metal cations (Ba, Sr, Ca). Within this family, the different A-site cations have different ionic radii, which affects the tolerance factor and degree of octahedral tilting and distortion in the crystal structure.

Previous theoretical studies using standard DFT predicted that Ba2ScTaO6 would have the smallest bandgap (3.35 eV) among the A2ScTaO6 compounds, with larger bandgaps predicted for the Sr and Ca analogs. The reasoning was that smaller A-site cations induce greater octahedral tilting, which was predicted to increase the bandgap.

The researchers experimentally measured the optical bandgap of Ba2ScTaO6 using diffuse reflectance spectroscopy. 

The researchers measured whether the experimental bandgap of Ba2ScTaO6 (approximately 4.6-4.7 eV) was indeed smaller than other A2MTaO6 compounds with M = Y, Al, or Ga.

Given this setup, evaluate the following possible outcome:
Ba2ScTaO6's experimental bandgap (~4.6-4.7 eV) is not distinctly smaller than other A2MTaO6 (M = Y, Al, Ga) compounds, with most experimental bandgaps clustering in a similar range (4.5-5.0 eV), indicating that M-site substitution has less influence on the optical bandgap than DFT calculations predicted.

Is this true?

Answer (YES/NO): YES